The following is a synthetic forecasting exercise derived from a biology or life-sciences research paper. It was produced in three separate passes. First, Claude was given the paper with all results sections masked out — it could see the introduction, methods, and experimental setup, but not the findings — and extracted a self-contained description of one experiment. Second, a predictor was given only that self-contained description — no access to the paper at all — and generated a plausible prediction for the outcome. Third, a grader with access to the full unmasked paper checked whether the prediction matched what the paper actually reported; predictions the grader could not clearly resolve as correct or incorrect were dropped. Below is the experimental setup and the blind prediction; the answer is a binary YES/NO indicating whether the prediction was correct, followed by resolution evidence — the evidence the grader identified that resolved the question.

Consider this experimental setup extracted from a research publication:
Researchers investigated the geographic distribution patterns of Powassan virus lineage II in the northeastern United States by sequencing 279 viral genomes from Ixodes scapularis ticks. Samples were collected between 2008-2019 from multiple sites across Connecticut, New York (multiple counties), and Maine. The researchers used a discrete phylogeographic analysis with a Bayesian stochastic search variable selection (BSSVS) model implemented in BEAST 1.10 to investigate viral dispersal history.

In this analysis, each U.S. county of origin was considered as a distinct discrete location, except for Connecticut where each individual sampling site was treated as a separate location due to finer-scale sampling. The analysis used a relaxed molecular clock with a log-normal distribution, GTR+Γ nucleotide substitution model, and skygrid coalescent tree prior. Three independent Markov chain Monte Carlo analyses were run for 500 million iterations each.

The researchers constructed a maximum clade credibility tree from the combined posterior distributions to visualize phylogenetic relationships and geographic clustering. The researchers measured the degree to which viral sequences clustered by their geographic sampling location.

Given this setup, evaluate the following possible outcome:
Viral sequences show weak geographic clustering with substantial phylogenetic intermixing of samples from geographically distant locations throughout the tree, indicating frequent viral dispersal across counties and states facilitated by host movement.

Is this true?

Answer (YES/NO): NO